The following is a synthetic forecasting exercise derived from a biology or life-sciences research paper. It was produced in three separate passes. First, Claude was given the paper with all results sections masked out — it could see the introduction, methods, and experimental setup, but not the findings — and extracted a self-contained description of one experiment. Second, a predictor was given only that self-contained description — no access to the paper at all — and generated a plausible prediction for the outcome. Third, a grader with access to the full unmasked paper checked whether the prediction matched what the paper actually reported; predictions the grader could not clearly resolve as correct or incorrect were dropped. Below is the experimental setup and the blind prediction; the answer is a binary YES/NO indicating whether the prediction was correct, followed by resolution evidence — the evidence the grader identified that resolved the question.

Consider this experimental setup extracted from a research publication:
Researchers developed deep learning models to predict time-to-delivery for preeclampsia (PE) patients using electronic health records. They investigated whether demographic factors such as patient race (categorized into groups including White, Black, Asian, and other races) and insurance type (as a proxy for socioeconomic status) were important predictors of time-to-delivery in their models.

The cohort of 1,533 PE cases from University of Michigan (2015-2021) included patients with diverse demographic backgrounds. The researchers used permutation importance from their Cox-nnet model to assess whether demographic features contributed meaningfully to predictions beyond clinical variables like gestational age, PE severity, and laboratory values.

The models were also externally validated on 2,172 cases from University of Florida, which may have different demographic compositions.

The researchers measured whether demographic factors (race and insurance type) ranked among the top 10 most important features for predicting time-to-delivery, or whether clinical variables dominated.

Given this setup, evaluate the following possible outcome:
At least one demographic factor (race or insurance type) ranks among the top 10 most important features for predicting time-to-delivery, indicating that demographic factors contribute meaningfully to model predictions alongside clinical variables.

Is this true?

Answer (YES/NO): NO